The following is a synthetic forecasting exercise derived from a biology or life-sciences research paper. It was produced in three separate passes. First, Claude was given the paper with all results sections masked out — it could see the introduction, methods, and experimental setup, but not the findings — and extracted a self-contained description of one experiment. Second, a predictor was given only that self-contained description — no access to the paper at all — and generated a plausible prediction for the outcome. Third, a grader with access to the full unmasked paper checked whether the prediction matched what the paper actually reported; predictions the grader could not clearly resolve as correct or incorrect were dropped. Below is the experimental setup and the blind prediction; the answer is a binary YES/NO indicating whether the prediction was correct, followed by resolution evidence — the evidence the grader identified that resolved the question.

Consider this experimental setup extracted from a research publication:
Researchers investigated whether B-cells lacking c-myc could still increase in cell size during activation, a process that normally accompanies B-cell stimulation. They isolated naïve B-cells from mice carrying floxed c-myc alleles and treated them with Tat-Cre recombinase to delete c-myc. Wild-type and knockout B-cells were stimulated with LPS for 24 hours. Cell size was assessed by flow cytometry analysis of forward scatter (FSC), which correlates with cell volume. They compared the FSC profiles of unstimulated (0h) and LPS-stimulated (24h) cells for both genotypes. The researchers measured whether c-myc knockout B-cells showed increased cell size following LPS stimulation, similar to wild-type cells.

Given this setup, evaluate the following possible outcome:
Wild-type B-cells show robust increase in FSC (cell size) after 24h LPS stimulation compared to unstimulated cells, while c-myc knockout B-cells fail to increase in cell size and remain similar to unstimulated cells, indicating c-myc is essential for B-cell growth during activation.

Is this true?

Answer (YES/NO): YES